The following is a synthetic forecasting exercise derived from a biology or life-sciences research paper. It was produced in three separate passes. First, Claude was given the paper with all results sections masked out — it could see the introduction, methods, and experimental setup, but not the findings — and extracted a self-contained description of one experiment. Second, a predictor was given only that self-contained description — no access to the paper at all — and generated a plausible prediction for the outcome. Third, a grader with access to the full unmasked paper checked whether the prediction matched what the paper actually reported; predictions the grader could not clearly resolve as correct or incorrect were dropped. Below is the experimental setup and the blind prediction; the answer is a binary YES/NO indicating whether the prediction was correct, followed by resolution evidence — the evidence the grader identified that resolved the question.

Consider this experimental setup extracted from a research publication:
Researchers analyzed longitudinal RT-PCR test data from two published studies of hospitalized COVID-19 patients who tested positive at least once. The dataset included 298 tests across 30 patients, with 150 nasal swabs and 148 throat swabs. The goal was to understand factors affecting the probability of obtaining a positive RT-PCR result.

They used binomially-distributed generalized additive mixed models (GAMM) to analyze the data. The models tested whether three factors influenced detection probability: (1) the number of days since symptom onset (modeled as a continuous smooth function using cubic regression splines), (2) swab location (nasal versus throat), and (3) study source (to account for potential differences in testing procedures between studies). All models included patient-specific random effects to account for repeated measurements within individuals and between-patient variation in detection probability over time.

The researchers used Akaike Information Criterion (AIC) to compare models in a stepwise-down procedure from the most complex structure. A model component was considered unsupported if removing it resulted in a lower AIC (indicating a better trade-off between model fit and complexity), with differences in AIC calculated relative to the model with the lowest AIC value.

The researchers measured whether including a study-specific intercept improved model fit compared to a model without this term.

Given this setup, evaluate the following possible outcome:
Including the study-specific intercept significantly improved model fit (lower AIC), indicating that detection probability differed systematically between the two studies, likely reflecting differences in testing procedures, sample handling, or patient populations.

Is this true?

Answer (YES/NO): NO